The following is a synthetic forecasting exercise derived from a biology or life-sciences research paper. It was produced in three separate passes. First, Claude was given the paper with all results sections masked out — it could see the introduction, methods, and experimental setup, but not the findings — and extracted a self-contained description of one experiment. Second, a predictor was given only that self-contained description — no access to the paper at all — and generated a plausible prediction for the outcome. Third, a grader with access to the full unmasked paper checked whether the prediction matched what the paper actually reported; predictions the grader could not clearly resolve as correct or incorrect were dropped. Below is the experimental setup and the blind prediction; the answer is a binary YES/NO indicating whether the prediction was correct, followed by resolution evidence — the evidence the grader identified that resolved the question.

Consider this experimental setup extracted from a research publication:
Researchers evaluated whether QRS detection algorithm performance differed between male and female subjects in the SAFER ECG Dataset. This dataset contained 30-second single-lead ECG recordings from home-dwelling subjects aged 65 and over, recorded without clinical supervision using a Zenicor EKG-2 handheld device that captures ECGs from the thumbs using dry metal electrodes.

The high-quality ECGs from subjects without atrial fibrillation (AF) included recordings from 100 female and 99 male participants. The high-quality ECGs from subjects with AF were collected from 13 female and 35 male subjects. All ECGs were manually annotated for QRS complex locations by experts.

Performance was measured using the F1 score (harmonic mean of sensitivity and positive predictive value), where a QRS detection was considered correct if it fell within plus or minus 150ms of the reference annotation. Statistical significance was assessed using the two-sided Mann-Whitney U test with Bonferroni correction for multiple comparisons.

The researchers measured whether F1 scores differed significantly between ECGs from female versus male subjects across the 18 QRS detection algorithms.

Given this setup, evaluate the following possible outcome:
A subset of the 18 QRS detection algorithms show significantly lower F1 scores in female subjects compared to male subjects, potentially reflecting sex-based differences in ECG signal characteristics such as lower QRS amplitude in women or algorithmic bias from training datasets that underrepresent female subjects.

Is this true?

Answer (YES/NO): NO